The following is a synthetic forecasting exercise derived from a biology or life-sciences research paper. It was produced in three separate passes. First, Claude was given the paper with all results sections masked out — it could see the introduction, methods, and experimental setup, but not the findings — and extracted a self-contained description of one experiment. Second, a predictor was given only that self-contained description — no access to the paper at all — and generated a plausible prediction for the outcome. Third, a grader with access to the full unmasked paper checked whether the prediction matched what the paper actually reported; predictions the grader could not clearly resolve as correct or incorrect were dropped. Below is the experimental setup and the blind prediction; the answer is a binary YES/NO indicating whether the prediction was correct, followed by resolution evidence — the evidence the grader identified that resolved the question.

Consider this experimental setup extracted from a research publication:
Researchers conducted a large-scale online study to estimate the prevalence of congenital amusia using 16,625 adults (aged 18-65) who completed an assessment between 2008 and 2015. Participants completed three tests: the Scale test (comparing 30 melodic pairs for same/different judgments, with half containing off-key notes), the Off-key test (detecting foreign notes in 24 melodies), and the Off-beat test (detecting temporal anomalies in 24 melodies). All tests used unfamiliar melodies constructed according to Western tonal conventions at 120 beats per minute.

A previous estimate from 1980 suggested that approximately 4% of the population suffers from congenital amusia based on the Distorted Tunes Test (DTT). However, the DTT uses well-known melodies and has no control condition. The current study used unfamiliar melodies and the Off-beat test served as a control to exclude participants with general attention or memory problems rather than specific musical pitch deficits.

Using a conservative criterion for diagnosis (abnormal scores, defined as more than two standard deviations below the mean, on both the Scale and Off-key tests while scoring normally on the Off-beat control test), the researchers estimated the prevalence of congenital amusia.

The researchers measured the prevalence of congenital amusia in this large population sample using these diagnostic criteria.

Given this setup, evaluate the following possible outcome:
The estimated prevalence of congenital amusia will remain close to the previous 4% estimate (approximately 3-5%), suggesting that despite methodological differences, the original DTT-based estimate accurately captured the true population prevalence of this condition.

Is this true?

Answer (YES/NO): NO